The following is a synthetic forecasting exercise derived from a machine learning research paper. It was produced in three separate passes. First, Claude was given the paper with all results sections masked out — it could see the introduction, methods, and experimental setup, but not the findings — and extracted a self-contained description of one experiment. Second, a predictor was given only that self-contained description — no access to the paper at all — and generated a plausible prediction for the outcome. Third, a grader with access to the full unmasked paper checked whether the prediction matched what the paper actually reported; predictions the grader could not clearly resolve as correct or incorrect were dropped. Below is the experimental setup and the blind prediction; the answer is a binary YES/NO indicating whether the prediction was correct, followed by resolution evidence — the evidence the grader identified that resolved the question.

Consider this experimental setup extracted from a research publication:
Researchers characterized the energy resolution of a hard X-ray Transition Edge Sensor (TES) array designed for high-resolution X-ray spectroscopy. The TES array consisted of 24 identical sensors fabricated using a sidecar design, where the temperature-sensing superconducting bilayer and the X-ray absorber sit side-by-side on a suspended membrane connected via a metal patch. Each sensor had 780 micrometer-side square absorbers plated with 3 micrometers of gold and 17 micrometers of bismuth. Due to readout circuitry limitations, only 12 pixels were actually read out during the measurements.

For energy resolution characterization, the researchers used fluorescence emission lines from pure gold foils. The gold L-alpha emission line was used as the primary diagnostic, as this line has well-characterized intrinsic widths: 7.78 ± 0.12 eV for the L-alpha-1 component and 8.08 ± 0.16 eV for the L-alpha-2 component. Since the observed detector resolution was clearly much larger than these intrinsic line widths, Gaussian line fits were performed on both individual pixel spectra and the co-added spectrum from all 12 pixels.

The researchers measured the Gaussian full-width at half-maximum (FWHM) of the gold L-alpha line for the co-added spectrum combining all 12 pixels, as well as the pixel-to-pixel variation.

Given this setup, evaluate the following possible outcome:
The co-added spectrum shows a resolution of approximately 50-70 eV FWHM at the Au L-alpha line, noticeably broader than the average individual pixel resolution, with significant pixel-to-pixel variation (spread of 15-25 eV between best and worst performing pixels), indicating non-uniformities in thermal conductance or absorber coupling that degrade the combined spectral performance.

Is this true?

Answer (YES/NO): NO